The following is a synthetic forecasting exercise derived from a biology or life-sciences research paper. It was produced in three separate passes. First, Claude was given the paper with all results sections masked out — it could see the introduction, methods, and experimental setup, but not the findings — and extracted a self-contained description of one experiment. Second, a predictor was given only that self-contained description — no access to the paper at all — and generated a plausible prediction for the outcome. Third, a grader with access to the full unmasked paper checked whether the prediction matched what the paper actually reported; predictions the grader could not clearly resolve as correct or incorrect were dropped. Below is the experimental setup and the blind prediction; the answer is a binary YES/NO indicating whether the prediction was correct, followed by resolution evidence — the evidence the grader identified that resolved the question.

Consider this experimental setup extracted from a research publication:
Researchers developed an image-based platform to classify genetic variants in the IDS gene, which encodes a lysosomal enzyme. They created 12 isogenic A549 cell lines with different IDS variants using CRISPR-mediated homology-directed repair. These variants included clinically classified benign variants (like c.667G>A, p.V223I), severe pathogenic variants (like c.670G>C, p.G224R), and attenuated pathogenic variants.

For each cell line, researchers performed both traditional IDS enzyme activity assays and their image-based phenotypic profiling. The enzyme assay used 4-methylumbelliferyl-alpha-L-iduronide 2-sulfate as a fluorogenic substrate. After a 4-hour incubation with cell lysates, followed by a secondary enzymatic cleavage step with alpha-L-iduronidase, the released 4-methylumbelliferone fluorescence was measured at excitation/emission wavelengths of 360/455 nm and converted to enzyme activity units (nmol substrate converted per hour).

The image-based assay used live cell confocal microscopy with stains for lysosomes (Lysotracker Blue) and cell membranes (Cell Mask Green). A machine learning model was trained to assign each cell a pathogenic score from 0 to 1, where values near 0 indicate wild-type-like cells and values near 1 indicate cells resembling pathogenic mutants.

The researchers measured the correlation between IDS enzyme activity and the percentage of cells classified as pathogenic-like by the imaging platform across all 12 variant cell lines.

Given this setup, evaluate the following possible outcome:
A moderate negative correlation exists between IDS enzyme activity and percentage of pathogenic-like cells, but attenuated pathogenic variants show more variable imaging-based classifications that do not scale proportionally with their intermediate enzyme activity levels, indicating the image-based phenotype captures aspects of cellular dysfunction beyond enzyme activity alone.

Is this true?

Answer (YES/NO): NO